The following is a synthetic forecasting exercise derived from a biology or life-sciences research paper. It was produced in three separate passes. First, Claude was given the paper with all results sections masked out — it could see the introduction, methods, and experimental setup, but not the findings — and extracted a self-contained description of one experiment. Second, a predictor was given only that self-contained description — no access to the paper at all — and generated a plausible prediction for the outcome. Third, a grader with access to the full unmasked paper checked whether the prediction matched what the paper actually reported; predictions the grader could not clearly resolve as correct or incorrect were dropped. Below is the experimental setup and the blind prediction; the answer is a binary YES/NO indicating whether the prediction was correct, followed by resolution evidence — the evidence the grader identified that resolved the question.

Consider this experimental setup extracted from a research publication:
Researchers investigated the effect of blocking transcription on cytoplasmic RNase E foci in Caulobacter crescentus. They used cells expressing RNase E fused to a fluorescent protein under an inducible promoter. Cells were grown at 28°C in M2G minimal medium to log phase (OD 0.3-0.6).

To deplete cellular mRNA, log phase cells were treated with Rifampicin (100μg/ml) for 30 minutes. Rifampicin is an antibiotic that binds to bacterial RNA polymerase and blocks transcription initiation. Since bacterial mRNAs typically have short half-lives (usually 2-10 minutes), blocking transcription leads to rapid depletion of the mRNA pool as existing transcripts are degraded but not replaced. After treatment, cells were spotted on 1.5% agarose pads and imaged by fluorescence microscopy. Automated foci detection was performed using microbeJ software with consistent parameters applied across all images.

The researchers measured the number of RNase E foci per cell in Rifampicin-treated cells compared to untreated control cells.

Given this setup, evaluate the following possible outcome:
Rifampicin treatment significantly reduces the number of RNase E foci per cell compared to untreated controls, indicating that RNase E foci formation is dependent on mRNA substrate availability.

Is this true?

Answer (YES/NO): YES